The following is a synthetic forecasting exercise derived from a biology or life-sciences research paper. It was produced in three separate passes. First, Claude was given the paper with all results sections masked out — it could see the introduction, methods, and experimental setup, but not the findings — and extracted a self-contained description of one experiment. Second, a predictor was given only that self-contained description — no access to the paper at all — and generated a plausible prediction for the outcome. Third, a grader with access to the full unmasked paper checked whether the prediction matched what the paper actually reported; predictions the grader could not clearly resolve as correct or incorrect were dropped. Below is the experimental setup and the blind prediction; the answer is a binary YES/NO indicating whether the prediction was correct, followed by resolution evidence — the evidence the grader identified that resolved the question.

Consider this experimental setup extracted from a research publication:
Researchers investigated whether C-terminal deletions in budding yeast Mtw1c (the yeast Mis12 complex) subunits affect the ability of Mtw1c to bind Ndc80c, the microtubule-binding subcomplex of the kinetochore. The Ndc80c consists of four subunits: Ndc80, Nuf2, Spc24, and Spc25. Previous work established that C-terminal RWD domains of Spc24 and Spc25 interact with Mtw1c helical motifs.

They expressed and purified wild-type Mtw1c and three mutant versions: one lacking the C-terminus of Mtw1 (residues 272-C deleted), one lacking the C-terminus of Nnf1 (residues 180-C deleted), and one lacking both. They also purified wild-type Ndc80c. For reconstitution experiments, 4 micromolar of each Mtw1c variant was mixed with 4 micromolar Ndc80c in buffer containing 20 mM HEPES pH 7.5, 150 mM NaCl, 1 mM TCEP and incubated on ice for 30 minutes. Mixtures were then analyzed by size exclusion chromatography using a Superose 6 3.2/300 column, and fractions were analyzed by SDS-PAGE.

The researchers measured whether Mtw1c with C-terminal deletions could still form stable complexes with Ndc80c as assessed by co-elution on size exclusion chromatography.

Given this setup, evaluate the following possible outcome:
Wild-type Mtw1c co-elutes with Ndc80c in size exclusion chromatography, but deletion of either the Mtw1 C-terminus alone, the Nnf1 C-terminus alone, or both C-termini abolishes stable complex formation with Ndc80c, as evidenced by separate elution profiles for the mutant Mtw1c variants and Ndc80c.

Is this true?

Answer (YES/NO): NO